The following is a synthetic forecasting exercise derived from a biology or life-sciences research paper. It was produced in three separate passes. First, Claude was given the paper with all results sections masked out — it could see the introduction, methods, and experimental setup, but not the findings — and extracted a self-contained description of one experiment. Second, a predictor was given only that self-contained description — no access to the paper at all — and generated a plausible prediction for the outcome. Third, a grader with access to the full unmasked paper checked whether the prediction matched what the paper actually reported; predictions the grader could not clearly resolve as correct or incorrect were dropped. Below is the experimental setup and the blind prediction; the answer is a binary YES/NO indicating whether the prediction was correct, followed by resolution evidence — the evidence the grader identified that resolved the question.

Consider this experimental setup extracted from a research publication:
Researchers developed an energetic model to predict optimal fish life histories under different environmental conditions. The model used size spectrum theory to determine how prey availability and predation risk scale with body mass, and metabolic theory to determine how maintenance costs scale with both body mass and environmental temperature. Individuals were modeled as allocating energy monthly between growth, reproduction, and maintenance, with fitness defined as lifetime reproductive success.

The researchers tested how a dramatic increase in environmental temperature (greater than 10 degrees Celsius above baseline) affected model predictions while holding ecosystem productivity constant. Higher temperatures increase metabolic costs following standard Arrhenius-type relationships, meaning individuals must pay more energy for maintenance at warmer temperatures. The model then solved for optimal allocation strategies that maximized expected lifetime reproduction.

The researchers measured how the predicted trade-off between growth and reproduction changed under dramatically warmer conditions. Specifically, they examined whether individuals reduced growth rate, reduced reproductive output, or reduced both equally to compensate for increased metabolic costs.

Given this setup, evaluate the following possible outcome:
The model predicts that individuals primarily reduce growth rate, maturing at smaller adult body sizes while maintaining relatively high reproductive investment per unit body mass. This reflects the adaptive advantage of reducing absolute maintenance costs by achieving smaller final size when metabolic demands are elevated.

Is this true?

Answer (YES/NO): NO